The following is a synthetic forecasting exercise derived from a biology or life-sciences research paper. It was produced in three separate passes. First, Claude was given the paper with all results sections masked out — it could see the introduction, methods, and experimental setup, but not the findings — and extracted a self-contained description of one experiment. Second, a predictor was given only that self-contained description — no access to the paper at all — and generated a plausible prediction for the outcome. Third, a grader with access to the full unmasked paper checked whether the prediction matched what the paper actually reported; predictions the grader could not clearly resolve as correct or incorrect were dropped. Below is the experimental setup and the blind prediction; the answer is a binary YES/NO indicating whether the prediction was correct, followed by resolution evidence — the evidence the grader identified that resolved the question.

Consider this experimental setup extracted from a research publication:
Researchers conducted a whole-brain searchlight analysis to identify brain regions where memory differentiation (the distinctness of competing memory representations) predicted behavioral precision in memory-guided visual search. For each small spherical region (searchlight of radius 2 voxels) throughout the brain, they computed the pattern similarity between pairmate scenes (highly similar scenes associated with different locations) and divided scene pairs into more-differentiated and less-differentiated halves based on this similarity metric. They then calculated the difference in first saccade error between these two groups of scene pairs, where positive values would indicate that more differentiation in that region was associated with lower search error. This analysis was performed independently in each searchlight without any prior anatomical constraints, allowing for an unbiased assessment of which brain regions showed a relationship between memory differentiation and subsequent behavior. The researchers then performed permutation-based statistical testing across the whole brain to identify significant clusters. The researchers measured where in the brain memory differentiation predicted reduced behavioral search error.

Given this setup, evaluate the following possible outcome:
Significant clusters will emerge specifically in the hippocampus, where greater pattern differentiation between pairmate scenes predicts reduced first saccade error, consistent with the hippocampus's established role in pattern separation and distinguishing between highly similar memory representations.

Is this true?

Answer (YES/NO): NO